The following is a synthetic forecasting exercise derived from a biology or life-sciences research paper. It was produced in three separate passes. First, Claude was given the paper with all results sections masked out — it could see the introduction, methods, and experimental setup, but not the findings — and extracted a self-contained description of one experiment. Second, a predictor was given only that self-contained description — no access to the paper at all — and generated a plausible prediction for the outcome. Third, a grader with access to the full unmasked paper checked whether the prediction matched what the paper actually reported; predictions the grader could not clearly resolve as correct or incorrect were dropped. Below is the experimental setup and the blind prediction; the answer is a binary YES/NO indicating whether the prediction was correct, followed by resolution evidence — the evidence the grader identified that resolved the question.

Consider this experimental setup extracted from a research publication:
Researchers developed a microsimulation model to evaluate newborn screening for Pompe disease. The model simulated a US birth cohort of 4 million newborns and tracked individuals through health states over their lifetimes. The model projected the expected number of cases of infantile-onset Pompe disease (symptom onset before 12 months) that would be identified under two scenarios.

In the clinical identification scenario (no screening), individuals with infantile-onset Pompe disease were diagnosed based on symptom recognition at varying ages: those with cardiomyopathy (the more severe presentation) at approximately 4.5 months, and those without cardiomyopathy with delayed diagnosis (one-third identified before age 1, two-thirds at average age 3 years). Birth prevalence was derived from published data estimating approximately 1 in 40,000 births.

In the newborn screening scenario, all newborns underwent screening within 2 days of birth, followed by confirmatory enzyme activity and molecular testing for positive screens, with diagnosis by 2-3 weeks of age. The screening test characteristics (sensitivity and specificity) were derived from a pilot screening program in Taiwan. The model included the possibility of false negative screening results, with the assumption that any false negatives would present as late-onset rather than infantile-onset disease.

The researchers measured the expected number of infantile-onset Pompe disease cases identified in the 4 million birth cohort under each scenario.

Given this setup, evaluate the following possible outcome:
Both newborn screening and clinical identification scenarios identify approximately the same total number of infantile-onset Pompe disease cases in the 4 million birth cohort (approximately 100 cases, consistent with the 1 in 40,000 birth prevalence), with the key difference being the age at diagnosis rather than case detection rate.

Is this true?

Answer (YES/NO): NO